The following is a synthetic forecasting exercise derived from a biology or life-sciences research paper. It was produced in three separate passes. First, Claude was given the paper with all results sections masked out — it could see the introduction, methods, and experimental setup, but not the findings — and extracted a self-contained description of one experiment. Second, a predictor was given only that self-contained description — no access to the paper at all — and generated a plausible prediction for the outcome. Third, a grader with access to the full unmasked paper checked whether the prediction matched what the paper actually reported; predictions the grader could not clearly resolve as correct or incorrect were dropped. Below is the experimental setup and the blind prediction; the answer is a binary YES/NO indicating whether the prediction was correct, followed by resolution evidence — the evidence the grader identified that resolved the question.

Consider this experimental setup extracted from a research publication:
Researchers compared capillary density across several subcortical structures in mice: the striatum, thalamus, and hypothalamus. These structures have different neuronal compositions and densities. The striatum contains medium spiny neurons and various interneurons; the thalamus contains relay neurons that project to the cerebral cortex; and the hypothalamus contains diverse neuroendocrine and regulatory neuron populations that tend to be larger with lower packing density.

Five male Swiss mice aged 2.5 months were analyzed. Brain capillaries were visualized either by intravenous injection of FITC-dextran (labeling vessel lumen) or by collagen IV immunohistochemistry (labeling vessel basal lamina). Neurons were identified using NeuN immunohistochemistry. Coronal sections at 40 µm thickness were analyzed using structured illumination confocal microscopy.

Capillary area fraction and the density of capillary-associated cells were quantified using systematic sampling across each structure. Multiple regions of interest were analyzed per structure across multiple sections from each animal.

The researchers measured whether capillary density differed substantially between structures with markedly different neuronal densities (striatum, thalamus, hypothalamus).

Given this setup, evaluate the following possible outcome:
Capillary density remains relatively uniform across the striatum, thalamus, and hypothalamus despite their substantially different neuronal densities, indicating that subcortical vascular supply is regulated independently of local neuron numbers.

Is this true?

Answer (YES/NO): YES